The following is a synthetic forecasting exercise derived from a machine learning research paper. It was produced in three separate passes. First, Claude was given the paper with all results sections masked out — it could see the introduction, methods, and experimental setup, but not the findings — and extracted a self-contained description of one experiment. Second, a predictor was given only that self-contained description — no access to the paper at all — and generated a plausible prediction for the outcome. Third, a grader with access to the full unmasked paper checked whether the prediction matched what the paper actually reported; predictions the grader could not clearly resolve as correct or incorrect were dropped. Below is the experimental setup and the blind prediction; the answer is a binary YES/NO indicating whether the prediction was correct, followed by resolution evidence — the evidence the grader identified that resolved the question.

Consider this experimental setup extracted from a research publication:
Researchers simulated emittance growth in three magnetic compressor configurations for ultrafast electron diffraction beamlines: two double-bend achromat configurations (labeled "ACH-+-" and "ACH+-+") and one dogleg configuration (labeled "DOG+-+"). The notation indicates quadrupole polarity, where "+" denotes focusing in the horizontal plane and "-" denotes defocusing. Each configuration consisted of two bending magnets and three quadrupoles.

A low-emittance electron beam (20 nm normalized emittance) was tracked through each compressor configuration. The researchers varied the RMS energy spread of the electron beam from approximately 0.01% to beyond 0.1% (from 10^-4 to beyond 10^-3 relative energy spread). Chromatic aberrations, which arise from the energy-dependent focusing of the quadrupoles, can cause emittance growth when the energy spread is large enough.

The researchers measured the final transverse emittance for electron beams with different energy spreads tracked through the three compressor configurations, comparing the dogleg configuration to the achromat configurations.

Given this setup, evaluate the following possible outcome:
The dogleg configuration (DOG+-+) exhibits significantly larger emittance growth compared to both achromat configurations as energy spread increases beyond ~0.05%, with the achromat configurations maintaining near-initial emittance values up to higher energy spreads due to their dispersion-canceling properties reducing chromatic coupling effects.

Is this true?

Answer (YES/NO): NO